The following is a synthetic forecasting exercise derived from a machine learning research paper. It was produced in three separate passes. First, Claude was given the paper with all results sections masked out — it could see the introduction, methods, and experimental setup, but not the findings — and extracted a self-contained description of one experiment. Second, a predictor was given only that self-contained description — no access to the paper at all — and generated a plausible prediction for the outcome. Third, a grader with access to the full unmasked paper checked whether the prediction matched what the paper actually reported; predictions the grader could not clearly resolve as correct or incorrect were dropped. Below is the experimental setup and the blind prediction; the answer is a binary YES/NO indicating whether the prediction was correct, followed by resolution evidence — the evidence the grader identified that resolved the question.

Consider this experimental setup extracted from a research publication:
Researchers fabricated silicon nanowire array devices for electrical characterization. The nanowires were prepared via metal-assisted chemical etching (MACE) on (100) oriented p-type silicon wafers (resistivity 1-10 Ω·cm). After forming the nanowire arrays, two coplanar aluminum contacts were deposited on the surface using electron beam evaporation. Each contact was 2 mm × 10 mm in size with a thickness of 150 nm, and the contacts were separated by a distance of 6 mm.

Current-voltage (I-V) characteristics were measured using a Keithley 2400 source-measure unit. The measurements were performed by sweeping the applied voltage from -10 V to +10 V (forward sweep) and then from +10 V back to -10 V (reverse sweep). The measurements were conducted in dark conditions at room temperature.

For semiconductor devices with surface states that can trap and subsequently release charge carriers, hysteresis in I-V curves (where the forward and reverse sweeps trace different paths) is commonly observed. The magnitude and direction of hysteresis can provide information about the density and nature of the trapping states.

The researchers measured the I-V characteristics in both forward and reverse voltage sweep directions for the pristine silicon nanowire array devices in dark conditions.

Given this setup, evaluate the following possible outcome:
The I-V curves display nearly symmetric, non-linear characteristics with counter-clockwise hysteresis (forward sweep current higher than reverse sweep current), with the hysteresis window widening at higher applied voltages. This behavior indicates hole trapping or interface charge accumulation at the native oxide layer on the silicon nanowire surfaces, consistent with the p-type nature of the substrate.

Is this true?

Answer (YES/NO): NO